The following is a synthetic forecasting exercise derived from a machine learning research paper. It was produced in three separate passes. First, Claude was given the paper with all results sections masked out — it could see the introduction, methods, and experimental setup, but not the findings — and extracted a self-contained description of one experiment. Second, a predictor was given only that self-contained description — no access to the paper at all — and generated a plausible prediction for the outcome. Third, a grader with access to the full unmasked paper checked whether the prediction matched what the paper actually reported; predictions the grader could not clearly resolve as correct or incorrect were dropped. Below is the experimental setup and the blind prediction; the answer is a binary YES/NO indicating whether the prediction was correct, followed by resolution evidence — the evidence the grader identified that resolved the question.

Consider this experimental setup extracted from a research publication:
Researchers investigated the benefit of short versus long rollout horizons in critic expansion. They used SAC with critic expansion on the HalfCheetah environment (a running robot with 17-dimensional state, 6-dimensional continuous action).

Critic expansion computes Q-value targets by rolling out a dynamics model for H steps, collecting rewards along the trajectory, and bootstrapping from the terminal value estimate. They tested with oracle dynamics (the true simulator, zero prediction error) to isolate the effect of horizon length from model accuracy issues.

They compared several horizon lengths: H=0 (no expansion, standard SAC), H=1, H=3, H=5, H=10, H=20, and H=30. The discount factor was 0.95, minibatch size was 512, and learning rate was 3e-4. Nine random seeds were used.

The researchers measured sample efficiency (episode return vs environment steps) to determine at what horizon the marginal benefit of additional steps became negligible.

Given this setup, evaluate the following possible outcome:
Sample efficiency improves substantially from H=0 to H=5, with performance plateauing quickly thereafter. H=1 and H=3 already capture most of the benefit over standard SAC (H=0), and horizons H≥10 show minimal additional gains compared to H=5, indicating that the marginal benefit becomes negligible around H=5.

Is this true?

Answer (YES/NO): NO